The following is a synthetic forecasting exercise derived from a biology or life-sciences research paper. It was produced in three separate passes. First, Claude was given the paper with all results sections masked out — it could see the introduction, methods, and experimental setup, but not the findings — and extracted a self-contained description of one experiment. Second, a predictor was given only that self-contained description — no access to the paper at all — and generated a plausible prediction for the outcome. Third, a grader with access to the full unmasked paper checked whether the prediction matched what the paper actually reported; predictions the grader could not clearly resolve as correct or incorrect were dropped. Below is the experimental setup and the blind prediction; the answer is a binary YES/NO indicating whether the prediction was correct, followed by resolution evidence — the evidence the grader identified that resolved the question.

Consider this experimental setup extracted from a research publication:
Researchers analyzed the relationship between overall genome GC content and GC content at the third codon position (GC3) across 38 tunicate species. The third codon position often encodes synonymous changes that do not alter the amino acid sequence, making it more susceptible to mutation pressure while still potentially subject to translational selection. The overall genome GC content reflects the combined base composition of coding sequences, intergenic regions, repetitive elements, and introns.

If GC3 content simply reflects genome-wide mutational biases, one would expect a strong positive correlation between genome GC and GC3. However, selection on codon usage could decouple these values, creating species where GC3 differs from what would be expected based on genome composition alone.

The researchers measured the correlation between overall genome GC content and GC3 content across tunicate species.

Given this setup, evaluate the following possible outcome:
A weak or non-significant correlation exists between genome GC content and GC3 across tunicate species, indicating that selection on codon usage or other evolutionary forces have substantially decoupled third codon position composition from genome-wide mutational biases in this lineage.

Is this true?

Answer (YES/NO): NO